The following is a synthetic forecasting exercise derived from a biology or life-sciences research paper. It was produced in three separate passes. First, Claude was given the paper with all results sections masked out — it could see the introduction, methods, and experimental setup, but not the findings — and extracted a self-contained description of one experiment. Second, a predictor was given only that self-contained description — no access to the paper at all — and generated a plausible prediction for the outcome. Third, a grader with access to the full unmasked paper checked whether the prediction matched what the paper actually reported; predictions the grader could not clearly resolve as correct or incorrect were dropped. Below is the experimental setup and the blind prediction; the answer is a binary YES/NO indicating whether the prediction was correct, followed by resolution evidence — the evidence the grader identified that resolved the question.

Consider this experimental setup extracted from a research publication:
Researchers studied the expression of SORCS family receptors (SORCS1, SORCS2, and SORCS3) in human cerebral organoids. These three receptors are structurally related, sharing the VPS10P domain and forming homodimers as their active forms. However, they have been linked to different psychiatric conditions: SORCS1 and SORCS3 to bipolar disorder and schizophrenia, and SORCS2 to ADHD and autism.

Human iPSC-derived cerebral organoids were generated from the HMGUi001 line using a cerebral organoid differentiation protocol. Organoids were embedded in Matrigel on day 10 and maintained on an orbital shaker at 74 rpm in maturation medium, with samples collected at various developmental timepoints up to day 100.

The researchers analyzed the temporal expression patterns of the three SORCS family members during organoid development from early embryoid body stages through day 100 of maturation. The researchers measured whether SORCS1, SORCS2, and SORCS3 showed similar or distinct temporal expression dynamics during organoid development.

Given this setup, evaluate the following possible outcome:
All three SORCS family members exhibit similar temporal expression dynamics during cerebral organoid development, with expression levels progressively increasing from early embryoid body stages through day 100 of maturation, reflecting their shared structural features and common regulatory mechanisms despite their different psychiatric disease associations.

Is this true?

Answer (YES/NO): NO